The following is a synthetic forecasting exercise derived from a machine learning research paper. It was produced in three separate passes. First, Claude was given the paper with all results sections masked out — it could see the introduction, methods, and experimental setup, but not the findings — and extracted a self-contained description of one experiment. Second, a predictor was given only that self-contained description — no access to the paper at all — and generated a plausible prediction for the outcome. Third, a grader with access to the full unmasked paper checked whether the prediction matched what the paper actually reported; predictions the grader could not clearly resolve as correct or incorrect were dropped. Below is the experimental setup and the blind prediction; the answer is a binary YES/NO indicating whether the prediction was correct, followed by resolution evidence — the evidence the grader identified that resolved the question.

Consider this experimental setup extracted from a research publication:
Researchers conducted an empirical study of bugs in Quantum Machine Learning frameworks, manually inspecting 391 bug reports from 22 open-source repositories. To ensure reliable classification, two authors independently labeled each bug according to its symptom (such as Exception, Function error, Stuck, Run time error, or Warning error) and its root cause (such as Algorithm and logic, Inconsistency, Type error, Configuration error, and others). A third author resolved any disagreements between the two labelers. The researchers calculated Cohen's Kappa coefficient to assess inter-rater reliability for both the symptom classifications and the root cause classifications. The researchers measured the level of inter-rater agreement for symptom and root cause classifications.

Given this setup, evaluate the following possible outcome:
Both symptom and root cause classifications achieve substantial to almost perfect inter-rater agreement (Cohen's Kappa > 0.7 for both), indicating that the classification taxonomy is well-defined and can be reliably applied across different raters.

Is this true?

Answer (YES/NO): NO